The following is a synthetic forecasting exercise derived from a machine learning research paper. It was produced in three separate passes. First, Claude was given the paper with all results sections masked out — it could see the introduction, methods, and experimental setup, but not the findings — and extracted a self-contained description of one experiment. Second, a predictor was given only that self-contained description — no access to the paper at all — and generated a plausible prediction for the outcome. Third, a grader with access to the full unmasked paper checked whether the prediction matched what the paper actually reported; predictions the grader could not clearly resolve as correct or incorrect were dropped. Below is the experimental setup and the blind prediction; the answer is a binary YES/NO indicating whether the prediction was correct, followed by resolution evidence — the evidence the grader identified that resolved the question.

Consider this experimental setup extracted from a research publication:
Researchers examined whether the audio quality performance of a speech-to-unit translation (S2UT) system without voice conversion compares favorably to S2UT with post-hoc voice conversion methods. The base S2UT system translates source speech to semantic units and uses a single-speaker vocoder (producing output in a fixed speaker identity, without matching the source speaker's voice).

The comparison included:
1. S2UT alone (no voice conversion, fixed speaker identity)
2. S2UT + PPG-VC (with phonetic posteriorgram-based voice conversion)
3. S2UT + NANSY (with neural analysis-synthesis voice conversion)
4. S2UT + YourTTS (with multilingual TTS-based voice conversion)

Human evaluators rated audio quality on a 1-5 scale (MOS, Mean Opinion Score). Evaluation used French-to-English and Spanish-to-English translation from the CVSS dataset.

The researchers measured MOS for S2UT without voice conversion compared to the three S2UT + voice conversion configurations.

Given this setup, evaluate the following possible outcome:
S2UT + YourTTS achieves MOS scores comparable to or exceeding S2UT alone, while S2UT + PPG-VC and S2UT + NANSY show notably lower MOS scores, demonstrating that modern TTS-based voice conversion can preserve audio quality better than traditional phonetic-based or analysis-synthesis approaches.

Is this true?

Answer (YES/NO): YES